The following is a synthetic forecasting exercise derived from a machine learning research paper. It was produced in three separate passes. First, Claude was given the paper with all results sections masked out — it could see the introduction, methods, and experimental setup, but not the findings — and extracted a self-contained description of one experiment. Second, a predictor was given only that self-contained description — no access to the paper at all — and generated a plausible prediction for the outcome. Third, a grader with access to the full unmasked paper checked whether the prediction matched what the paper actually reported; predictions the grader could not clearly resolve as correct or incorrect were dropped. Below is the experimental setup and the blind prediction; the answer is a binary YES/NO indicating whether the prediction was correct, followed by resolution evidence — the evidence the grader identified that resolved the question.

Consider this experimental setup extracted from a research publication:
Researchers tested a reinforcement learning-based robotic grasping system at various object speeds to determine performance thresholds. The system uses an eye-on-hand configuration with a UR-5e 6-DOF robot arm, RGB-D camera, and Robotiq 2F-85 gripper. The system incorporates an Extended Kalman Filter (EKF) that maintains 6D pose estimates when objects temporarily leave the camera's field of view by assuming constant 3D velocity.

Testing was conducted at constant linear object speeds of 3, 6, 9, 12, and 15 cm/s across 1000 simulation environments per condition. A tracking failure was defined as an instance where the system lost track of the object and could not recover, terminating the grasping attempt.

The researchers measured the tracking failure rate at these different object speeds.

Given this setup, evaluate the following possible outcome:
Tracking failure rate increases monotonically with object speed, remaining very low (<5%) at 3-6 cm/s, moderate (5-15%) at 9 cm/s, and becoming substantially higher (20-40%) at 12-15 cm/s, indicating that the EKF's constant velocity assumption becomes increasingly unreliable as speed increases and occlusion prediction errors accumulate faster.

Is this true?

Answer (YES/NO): NO